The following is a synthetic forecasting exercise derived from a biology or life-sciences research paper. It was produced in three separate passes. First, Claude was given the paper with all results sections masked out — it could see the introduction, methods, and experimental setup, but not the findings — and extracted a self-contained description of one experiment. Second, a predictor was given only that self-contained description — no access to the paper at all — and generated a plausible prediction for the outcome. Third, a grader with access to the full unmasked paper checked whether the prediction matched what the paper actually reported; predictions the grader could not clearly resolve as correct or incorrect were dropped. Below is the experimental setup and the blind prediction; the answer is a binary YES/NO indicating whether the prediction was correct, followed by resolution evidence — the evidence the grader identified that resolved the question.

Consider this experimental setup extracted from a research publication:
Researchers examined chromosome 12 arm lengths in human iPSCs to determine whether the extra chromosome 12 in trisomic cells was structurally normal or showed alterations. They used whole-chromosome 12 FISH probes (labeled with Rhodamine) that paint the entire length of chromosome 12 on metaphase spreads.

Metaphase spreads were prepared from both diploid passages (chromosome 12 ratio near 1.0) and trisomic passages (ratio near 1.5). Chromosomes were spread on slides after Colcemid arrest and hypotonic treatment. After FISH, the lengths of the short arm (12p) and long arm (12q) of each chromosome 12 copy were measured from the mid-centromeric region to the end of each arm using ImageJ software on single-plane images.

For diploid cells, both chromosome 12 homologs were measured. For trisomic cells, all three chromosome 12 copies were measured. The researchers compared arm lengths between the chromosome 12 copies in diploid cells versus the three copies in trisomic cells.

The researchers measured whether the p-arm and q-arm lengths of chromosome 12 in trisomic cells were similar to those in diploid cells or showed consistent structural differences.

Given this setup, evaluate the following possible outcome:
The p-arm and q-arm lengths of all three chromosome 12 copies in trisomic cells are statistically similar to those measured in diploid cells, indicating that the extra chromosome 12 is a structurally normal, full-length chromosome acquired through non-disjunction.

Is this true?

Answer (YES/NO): NO